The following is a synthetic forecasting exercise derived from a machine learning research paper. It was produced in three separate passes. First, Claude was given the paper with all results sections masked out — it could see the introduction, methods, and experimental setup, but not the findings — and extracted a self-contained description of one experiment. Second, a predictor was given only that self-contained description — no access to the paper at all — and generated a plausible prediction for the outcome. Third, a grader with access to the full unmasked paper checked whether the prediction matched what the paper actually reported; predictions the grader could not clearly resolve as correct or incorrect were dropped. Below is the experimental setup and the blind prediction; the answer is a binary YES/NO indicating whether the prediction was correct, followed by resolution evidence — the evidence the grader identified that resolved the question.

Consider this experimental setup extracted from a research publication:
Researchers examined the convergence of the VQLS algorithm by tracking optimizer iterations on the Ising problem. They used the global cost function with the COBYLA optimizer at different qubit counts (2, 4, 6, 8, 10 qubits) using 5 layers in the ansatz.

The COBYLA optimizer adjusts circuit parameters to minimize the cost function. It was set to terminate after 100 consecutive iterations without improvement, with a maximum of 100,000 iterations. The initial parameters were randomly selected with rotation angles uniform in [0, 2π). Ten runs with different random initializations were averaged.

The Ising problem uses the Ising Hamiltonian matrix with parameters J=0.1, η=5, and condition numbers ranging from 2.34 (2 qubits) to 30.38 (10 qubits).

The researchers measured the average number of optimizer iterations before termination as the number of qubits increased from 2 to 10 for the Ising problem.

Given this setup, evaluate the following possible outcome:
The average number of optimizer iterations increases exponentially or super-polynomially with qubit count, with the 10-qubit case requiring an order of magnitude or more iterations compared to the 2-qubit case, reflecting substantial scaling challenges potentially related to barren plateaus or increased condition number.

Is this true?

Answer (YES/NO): NO